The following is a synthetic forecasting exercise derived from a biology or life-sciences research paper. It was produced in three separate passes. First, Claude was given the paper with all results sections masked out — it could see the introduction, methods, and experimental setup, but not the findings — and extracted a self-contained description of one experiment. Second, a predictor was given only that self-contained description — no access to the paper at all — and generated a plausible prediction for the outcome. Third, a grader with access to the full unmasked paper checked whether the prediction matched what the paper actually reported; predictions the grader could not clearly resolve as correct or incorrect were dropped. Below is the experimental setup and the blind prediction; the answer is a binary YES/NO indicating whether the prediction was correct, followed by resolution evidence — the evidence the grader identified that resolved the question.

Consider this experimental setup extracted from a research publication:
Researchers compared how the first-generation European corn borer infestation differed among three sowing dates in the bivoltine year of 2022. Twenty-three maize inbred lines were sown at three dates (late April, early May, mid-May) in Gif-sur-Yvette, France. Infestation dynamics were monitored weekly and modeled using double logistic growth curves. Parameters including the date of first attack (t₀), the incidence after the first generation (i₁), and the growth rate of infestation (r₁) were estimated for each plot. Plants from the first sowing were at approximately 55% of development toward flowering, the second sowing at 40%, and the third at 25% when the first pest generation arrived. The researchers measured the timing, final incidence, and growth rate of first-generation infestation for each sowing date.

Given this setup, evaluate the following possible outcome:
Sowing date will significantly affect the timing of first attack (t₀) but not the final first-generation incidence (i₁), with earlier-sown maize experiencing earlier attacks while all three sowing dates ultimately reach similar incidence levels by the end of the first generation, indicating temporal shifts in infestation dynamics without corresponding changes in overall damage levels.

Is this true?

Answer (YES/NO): NO